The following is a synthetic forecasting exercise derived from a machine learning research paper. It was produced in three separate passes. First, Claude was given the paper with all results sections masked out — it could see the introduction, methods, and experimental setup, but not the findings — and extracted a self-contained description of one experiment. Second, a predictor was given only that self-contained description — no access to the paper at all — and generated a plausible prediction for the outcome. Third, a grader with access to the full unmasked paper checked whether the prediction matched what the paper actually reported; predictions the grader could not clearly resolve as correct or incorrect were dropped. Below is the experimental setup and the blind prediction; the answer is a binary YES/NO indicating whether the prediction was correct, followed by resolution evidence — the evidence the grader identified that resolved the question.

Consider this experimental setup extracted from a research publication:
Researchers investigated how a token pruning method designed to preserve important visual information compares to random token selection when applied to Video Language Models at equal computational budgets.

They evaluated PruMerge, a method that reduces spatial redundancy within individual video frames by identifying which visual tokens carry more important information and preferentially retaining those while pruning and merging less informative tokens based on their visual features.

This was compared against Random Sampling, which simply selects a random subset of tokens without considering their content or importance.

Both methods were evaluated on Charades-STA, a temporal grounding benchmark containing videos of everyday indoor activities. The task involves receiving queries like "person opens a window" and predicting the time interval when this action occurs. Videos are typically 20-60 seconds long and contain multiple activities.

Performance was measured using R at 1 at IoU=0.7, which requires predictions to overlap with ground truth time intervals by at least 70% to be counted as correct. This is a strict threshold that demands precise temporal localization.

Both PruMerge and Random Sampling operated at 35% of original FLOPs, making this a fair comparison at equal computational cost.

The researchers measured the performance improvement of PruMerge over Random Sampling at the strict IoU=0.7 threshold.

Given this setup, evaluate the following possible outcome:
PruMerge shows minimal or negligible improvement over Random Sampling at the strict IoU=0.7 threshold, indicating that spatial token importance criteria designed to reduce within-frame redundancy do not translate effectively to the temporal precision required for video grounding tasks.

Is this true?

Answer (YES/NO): NO